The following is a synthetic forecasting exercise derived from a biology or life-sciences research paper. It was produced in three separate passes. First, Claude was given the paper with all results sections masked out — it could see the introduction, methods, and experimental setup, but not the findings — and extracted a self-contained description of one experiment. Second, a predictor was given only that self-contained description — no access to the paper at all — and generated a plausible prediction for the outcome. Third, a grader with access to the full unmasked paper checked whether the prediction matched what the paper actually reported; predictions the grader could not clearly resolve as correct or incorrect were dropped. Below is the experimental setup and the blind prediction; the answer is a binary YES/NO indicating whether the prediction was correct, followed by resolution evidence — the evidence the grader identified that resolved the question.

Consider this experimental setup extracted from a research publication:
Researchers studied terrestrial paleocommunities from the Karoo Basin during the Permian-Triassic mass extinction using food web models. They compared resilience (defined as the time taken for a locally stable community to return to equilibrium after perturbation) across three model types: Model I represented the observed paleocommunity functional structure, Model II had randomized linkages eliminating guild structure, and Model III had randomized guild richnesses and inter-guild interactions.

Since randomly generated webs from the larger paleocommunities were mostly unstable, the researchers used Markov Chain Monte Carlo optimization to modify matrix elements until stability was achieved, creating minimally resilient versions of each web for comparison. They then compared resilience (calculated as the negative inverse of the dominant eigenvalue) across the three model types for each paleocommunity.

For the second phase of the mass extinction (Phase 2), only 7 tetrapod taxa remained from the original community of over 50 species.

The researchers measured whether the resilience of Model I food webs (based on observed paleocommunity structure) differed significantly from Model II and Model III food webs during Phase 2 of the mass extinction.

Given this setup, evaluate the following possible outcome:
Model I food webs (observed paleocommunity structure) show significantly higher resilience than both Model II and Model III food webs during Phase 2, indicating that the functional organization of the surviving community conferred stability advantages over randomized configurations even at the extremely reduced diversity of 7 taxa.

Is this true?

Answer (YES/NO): YES